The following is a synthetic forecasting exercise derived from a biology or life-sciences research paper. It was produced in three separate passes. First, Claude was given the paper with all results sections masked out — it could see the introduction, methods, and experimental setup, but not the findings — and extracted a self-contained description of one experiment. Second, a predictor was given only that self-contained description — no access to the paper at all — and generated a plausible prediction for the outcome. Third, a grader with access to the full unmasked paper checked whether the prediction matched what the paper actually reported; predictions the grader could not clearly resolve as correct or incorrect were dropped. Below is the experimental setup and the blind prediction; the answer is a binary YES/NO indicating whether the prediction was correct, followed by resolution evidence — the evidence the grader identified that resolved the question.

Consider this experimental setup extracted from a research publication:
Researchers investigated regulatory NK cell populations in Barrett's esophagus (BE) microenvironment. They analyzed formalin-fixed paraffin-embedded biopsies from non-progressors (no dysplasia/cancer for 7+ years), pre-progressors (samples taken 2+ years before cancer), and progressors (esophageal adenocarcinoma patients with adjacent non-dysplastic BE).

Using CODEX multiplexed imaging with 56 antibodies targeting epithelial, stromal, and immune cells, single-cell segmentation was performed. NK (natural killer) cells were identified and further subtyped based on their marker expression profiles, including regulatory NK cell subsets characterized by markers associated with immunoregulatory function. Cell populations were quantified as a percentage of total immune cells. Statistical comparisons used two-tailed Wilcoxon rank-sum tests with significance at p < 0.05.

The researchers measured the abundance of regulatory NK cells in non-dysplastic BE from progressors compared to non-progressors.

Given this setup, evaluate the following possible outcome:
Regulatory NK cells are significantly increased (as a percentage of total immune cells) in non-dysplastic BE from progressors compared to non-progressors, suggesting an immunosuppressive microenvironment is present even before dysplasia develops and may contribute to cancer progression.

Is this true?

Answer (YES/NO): YES